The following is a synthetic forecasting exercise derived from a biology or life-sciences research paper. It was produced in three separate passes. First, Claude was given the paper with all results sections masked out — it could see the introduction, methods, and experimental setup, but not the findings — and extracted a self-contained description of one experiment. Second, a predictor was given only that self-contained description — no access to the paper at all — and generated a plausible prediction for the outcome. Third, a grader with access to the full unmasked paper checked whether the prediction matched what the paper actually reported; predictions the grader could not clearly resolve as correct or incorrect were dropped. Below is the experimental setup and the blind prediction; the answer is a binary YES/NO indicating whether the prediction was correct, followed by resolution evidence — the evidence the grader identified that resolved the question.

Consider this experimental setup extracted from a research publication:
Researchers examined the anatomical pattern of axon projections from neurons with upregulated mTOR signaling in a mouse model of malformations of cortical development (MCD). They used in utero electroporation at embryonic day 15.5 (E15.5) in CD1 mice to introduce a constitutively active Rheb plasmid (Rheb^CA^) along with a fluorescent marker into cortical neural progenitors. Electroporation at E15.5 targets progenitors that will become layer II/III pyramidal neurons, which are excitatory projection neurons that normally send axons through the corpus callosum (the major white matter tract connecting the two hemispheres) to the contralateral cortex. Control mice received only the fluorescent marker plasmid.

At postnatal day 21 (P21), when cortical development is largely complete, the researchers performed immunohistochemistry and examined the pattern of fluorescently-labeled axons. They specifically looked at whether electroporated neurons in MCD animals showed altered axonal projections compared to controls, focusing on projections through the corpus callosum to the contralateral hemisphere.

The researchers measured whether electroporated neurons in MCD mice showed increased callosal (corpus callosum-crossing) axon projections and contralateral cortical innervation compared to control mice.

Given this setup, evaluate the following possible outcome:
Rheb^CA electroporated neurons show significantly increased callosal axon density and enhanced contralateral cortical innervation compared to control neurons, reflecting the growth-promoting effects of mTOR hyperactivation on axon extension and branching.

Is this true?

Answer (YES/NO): YES